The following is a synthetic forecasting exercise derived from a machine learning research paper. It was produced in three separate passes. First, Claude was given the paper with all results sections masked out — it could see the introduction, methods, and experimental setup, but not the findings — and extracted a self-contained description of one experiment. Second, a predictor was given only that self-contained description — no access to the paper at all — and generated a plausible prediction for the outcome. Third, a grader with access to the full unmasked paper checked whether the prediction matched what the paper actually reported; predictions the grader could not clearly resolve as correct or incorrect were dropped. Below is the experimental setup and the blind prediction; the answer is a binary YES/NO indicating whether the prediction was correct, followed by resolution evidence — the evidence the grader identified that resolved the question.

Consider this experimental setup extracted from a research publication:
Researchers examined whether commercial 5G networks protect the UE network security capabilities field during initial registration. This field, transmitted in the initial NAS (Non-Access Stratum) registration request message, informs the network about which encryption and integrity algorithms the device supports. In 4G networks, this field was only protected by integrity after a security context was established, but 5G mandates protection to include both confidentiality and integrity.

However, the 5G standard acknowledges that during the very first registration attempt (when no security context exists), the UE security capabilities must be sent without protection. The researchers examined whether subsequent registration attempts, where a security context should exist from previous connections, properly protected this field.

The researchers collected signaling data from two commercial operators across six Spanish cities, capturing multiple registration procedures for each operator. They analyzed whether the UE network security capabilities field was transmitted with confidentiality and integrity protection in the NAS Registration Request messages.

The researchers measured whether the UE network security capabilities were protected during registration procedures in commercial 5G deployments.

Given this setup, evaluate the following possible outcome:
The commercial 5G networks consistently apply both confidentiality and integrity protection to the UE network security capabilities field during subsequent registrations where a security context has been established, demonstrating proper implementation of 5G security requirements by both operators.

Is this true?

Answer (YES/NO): NO